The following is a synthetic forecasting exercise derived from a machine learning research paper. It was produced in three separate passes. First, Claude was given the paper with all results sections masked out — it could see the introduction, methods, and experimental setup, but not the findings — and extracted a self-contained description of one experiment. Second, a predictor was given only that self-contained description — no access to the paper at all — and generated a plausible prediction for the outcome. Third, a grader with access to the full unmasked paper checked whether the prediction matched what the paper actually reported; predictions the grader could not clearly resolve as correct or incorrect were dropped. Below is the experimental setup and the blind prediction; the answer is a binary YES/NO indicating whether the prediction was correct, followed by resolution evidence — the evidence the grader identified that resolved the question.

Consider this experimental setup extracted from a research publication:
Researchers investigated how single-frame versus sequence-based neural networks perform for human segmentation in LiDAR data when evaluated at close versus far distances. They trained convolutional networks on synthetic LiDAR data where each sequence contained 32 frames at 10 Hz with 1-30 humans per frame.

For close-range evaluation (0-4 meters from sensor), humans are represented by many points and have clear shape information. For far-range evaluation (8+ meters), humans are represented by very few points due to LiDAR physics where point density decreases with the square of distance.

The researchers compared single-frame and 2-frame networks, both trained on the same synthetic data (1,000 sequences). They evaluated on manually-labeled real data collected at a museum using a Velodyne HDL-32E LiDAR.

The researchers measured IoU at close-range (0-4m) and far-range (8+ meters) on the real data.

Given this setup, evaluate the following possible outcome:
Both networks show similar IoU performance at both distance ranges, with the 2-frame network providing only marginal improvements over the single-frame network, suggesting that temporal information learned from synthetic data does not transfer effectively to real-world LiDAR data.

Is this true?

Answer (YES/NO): NO